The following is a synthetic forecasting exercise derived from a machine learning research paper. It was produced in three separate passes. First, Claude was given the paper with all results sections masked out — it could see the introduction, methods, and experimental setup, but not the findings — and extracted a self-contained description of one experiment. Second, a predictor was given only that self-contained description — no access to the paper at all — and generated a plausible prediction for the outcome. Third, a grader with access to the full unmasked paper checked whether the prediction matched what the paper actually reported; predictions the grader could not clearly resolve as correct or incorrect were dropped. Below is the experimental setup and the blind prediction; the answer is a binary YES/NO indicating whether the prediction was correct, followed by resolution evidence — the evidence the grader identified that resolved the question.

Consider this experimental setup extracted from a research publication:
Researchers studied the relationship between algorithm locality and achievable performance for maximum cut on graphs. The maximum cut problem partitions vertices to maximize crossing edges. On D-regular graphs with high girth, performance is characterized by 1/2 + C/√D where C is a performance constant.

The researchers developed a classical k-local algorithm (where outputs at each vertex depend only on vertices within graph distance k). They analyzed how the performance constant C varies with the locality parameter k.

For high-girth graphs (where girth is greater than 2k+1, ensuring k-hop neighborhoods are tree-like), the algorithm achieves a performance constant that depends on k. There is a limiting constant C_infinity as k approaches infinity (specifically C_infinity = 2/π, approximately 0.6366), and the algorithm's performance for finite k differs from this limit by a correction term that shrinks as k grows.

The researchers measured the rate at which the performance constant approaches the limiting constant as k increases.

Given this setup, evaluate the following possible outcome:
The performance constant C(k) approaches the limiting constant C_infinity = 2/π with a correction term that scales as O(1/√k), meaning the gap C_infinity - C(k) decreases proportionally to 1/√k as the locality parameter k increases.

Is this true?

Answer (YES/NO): YES